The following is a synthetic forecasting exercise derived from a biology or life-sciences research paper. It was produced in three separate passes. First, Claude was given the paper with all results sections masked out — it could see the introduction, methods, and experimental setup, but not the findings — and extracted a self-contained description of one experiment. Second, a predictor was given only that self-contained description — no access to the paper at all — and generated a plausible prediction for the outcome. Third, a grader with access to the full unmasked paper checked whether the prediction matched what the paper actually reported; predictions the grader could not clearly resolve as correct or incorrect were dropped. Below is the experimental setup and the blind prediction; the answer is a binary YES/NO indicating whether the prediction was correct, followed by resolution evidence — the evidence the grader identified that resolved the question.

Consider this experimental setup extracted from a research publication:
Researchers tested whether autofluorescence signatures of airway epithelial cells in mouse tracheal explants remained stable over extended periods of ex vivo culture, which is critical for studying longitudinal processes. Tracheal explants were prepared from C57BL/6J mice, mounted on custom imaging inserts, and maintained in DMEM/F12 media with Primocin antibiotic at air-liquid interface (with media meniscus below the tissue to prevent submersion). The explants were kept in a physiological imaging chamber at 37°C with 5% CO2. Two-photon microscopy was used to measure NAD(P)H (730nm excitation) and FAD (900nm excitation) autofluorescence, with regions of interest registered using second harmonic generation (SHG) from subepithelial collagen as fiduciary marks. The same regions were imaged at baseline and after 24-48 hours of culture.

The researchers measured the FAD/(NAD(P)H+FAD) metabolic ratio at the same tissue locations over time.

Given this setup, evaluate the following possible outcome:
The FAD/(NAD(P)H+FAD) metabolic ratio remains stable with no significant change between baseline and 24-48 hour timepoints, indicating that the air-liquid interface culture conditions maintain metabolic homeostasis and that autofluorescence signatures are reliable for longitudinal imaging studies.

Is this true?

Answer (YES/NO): YES